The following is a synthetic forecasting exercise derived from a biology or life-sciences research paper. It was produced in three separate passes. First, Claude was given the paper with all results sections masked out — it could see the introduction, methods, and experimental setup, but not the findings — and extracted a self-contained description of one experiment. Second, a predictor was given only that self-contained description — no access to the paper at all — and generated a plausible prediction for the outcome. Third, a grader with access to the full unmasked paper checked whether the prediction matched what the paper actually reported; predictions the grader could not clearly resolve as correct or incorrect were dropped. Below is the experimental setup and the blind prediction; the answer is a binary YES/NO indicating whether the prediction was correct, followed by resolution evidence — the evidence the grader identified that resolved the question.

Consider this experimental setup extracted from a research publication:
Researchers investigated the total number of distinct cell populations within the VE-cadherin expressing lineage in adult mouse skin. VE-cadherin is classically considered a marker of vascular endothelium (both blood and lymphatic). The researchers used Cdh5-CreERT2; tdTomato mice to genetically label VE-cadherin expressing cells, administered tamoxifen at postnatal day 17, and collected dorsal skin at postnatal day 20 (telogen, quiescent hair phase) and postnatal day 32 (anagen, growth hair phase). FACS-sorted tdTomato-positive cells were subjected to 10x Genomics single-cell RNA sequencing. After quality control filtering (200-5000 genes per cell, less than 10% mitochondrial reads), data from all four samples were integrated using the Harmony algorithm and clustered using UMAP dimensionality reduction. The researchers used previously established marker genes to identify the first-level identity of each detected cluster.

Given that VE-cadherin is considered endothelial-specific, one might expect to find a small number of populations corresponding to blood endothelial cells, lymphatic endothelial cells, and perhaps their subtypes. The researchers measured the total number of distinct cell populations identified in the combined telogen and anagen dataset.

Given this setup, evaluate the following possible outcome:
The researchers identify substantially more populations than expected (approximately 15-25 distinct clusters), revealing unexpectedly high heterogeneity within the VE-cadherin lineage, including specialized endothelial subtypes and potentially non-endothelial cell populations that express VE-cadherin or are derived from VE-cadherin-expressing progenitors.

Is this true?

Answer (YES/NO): YES